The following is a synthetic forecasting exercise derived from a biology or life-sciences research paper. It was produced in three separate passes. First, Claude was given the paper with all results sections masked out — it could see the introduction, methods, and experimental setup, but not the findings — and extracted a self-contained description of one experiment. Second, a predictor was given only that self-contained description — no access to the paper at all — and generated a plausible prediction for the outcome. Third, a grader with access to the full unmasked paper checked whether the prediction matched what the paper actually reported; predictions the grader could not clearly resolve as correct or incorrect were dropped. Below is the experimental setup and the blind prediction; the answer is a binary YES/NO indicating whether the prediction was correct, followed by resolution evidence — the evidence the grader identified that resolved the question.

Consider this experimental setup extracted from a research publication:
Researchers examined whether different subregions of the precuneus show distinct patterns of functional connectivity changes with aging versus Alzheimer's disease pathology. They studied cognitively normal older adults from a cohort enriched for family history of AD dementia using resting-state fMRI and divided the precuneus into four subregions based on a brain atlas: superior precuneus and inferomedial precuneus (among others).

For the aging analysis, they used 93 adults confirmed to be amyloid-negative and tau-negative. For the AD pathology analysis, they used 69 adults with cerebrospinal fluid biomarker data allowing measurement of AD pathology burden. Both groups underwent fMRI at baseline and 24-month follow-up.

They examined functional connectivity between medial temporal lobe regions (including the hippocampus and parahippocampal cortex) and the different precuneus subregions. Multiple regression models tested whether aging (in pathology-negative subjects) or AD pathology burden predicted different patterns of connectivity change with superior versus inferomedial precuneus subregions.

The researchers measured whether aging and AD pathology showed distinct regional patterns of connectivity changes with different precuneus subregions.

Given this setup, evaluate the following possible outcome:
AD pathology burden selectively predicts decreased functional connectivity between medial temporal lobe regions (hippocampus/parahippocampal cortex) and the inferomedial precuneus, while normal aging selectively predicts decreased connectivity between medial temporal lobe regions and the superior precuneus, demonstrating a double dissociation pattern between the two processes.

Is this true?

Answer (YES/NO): NO